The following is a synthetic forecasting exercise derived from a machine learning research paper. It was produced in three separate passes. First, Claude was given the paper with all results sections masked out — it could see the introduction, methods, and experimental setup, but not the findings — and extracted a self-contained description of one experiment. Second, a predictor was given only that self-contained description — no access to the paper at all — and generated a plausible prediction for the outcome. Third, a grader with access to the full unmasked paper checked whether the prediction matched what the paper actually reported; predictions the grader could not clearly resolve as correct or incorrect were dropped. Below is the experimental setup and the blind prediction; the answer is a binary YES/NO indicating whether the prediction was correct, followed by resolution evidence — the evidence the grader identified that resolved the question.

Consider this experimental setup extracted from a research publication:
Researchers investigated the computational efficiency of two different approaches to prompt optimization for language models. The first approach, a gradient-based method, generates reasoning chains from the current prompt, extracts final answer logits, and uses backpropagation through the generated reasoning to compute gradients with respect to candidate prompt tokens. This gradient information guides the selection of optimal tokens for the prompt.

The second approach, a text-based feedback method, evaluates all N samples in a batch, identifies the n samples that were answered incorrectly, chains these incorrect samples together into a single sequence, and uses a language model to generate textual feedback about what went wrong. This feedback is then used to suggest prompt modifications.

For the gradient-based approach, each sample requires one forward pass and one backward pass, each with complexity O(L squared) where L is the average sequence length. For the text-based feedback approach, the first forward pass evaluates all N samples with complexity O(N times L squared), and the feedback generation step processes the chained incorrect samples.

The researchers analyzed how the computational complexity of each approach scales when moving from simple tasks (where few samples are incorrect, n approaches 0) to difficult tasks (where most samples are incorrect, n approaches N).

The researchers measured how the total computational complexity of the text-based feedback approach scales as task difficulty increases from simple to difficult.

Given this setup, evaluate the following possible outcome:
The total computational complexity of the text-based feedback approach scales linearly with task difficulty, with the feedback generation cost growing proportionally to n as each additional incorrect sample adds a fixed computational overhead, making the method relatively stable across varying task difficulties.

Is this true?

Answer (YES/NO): NO